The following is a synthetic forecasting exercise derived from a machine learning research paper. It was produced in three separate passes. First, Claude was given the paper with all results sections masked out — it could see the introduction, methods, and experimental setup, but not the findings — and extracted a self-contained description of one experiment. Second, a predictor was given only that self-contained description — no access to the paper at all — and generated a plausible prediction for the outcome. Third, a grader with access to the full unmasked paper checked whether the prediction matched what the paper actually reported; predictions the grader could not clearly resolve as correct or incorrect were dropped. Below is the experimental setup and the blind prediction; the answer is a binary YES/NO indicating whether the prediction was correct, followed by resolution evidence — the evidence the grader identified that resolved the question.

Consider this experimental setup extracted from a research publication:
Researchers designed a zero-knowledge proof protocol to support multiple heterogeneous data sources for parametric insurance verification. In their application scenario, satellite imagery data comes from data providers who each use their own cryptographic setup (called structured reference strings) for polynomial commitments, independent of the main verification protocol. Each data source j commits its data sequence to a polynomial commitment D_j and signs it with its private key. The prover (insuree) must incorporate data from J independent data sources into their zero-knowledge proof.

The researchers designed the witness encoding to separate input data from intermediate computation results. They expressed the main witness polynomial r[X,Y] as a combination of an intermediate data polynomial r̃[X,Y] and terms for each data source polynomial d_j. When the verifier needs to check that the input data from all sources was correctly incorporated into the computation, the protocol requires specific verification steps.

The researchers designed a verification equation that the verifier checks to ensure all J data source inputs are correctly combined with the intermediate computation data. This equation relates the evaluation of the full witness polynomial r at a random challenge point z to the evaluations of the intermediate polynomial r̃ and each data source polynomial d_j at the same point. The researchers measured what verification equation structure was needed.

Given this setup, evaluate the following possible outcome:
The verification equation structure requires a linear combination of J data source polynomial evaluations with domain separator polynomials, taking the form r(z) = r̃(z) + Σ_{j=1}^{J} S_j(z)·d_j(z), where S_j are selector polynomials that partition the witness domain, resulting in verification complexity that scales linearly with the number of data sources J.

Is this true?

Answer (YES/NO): NO